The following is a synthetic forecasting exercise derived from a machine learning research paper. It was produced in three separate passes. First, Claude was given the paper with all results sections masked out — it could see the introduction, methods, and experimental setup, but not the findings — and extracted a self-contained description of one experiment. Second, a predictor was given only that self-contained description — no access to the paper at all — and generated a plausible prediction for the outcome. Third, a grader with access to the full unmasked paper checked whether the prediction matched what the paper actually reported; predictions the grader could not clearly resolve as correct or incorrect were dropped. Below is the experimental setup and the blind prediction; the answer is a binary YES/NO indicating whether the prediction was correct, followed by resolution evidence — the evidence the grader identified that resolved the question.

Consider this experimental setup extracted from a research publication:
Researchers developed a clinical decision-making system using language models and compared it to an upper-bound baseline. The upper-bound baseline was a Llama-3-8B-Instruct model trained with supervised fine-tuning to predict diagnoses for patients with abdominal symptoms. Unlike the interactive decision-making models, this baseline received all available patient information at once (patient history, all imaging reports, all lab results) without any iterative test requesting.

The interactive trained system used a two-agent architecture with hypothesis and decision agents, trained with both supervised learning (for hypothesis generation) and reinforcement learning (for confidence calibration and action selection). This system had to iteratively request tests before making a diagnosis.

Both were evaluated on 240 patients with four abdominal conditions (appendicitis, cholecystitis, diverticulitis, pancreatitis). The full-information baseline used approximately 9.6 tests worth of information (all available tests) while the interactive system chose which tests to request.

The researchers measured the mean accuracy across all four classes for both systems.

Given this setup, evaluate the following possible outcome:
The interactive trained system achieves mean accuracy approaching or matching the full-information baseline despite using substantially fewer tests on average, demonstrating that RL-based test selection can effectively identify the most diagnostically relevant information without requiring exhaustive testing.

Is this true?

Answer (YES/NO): NO